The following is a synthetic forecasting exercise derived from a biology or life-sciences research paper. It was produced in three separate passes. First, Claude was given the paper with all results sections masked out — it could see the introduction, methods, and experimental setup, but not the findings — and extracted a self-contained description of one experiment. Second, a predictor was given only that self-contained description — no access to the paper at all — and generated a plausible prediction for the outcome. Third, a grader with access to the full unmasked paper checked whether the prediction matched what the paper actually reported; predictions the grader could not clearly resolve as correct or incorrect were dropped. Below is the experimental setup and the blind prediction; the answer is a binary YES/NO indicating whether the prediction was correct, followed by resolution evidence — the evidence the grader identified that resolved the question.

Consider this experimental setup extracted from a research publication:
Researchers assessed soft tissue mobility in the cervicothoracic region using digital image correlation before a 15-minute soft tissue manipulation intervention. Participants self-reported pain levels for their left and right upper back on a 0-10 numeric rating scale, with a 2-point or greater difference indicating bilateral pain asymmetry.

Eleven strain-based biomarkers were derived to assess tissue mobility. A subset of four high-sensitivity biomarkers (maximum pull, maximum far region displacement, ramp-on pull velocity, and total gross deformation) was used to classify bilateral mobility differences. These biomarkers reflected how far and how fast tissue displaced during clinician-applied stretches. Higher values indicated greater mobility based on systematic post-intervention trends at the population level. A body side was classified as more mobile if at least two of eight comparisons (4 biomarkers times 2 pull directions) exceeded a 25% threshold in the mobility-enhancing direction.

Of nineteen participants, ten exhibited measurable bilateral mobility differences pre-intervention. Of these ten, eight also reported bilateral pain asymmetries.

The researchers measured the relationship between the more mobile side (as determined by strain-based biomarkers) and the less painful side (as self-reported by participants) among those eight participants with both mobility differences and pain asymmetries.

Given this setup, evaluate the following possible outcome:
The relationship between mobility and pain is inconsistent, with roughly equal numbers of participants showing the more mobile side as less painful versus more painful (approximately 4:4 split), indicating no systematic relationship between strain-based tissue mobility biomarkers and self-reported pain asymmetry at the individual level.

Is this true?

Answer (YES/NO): NO